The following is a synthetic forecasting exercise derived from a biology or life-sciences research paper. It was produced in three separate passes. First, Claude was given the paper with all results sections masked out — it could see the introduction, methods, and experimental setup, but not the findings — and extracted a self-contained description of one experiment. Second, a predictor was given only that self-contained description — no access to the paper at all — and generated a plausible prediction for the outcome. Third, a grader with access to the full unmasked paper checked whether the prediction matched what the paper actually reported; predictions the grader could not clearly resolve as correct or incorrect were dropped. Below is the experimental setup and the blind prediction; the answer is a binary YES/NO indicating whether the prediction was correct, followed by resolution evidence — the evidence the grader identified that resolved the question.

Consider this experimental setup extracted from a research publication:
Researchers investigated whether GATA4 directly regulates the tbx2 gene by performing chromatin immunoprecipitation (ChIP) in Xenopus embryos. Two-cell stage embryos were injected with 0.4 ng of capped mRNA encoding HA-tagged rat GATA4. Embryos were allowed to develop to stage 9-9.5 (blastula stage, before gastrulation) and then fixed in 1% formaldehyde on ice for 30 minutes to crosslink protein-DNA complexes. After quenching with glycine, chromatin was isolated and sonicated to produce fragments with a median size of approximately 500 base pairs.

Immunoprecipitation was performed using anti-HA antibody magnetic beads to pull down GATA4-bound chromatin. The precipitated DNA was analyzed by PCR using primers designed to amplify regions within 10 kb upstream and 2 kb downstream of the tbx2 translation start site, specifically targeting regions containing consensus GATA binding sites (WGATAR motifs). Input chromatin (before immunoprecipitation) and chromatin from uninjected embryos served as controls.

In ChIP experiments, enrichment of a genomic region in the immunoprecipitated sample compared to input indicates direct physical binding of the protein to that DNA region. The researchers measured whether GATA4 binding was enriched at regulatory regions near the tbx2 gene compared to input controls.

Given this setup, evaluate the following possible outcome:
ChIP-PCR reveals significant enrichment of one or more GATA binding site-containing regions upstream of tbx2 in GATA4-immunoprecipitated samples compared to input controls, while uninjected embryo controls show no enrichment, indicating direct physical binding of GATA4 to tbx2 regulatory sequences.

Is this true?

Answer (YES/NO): YES